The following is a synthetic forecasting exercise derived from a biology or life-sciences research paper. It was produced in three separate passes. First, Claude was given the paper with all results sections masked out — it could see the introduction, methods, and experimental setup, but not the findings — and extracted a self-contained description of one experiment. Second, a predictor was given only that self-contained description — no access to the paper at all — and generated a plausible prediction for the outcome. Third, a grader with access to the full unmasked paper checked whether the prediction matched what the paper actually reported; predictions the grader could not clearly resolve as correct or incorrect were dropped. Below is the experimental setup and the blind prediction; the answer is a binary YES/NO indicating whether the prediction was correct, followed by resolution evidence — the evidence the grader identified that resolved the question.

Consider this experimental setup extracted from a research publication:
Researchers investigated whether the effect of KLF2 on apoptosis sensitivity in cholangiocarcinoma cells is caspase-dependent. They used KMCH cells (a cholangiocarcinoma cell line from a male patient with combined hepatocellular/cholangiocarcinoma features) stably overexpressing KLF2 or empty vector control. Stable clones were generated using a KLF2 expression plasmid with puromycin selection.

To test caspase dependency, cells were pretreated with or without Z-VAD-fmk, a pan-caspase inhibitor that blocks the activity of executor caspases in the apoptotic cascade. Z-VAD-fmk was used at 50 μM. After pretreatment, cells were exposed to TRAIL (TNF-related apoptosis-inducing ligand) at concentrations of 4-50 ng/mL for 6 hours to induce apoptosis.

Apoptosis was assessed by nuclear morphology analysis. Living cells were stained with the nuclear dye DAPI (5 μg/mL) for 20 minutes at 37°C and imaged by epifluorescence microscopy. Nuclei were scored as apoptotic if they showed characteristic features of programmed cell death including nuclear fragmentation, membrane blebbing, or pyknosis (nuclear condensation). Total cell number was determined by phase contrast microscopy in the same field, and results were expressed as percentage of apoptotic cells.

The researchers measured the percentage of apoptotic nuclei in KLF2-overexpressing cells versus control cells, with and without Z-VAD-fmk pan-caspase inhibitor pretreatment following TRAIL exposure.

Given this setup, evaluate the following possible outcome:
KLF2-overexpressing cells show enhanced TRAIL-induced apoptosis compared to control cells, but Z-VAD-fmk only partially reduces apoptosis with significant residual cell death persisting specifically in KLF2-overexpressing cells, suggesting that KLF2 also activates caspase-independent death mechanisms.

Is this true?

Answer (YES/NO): NO